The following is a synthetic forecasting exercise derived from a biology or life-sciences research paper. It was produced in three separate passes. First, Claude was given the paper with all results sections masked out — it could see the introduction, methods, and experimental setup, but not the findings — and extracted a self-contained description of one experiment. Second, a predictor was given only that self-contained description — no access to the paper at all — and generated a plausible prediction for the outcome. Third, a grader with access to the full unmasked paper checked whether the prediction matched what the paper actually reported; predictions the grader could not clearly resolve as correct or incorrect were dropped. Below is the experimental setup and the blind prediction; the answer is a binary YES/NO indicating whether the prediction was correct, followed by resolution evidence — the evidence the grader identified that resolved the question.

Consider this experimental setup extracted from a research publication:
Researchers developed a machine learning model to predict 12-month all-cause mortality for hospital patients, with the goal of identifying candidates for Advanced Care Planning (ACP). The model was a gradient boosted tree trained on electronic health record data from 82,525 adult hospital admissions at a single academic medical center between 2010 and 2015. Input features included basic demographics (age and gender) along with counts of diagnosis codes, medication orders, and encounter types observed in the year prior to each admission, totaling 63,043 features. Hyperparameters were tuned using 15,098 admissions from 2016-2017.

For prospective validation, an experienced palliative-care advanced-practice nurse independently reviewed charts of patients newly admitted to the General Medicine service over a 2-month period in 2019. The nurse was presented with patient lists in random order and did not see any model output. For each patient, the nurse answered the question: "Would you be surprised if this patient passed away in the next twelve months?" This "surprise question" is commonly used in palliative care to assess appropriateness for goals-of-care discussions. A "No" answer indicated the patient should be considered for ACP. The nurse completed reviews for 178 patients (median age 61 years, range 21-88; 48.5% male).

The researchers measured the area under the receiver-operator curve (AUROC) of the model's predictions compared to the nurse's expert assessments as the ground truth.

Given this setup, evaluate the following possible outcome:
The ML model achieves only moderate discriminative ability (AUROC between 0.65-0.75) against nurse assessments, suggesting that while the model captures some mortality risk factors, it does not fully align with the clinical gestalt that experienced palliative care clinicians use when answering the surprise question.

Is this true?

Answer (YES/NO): NO